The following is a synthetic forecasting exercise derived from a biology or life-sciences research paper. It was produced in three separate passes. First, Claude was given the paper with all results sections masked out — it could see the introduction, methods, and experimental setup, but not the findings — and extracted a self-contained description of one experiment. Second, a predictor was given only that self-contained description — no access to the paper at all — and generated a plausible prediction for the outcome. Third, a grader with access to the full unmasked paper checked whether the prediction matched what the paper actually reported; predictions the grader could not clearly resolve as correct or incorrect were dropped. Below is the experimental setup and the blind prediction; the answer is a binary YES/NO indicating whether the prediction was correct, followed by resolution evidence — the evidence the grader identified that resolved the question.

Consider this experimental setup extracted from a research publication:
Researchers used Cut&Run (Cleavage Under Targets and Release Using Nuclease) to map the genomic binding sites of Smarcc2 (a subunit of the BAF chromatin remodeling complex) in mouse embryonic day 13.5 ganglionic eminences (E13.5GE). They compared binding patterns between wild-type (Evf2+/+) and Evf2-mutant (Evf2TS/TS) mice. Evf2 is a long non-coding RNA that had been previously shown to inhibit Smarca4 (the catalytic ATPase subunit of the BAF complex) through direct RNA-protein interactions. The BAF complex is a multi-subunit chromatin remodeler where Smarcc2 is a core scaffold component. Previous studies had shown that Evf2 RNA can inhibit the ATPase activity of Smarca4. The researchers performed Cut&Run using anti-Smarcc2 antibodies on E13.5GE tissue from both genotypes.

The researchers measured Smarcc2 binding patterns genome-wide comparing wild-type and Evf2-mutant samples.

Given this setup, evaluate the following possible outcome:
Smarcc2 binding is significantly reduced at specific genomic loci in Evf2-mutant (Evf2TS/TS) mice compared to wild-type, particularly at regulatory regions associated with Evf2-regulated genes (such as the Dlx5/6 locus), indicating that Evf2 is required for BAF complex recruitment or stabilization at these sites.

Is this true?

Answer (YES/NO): YES